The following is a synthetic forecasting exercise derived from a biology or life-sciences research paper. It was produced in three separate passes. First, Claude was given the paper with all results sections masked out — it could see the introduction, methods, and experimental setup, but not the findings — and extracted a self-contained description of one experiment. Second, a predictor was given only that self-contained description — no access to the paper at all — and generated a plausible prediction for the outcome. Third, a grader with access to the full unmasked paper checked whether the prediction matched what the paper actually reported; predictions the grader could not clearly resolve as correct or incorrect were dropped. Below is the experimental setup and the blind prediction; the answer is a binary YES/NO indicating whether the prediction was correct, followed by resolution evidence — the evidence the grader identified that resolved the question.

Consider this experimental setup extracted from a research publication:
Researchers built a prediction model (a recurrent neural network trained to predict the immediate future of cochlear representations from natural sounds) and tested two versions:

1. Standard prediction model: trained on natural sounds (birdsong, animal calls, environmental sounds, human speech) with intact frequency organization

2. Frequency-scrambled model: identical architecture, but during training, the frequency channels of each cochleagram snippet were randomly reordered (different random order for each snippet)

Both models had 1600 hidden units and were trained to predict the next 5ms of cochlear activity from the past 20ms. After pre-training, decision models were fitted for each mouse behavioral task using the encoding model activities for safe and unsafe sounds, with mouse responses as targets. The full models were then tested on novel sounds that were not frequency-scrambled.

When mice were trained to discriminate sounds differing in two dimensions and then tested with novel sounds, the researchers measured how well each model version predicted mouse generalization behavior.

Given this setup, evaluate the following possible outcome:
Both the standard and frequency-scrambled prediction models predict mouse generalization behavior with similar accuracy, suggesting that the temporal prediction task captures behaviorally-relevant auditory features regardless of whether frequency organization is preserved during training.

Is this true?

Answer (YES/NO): NO